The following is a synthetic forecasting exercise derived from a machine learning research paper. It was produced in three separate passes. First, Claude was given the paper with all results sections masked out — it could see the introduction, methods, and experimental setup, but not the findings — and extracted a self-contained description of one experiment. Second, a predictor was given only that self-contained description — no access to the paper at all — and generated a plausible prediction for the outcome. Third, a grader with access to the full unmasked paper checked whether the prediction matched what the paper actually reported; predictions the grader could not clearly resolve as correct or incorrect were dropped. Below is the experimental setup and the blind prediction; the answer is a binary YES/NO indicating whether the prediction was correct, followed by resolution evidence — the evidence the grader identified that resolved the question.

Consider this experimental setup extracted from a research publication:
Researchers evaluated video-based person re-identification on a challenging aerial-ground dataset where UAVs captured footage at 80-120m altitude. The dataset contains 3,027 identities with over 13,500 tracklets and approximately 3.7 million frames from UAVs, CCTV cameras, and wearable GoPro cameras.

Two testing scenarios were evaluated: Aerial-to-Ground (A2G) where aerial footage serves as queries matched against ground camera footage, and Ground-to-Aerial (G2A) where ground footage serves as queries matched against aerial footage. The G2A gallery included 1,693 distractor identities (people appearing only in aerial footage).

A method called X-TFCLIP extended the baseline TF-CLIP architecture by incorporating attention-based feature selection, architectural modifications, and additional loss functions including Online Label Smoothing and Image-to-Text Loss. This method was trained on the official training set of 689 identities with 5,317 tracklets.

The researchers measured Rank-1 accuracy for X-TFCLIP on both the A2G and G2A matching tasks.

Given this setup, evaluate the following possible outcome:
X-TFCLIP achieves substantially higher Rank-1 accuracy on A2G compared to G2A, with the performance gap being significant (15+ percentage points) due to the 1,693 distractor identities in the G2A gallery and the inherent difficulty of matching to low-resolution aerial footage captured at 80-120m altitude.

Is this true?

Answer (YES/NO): NO